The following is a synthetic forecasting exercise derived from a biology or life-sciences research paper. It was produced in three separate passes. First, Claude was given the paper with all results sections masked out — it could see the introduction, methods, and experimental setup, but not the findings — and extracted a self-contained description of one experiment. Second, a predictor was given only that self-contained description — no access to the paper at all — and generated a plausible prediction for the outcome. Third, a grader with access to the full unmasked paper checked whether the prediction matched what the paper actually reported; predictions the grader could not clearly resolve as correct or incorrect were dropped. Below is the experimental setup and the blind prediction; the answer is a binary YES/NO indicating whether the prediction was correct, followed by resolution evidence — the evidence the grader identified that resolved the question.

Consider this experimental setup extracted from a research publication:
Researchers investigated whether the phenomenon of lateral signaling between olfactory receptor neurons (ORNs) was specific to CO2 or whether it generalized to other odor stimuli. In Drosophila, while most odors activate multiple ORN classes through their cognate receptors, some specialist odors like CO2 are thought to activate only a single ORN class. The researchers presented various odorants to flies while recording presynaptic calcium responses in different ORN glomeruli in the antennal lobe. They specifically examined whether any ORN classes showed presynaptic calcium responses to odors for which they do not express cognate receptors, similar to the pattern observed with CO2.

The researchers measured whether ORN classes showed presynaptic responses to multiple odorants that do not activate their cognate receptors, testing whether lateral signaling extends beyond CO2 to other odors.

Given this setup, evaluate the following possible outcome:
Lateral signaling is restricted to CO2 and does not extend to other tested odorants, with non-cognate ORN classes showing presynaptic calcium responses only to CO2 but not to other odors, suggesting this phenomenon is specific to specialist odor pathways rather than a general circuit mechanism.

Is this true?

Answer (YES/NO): NO